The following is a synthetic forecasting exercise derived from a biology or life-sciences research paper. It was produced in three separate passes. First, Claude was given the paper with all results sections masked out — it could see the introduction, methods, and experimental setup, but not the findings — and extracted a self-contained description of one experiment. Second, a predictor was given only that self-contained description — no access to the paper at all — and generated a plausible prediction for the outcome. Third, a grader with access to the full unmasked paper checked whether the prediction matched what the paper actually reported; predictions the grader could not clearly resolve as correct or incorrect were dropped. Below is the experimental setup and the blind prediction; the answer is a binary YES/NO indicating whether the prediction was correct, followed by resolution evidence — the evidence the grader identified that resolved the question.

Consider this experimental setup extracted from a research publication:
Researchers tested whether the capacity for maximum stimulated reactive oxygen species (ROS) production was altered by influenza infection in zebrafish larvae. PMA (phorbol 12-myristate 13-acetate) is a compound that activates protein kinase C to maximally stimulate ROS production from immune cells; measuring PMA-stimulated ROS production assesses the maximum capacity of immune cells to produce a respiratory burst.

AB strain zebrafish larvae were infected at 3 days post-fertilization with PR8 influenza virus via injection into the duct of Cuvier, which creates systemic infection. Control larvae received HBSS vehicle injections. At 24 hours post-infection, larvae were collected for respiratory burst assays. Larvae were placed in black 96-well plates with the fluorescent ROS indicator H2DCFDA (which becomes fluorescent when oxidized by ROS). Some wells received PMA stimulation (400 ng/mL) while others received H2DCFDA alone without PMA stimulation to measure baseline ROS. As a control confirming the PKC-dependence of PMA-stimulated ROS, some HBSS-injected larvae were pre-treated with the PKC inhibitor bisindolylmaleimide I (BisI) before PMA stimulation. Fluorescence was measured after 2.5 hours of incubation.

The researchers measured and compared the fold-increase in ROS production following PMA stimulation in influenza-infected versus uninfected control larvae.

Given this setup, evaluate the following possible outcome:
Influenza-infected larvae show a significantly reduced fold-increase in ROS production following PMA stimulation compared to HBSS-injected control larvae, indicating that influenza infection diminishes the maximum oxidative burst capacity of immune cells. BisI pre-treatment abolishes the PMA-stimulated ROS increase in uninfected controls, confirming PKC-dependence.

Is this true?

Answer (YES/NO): YES